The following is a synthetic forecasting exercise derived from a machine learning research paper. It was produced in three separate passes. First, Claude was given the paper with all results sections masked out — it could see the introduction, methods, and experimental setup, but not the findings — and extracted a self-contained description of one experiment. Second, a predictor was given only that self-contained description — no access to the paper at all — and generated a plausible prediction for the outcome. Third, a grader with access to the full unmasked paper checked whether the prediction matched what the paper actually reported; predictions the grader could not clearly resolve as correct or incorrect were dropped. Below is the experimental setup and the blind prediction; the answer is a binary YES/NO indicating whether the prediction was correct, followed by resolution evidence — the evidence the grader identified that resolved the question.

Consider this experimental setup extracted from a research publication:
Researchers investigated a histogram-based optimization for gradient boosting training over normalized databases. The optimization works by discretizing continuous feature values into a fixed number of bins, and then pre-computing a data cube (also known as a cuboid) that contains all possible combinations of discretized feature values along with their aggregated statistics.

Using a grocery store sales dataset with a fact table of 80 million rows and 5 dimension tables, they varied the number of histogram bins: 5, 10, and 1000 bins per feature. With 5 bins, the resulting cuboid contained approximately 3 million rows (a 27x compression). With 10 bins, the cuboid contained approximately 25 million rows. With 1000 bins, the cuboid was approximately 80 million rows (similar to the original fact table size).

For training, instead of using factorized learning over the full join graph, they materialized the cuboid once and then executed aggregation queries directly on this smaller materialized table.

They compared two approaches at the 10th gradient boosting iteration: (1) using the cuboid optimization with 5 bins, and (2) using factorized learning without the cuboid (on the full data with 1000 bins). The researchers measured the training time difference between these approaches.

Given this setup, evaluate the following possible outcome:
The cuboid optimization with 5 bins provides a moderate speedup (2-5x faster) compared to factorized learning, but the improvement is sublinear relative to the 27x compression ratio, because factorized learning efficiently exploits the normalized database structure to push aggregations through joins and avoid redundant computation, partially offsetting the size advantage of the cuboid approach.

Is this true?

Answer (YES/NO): NO